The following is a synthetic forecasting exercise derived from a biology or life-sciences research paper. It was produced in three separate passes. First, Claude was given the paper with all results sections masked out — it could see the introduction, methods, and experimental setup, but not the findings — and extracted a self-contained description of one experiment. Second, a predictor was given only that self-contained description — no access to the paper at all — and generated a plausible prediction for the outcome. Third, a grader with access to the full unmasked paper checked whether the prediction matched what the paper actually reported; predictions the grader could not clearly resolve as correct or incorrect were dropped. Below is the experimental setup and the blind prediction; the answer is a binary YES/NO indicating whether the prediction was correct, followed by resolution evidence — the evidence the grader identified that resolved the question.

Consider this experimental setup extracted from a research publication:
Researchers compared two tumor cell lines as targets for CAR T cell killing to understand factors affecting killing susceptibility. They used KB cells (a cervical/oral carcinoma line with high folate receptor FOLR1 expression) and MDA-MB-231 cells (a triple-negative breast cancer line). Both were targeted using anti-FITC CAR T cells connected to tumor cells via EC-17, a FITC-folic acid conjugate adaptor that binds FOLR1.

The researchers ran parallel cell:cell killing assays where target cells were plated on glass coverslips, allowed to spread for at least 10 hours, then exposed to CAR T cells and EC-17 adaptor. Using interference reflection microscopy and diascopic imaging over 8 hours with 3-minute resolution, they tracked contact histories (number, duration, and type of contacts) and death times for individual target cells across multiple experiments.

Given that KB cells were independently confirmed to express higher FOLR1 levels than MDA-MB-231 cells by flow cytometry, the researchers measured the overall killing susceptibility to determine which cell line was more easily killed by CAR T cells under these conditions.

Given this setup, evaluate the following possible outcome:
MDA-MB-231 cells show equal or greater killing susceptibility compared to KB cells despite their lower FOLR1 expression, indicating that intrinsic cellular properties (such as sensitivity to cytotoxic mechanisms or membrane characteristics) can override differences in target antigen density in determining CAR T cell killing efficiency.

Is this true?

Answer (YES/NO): YES